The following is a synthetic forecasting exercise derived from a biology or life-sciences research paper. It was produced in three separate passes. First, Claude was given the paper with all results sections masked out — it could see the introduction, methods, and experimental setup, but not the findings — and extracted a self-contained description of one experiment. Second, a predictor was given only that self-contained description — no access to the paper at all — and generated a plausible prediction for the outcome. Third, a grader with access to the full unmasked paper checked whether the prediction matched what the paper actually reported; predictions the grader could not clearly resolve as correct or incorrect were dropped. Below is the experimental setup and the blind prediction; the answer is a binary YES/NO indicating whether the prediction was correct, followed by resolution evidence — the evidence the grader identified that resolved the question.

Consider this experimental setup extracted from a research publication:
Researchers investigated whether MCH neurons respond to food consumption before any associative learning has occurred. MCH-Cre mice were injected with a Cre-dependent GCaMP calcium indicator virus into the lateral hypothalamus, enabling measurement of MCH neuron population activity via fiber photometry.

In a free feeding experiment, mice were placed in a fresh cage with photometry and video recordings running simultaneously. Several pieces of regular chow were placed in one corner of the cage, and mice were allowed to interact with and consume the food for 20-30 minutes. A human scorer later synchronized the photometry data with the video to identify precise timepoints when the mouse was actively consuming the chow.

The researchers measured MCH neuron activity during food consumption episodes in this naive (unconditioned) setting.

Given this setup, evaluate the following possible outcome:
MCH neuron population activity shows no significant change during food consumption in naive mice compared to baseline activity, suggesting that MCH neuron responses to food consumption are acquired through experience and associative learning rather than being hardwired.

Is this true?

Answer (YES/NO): NO